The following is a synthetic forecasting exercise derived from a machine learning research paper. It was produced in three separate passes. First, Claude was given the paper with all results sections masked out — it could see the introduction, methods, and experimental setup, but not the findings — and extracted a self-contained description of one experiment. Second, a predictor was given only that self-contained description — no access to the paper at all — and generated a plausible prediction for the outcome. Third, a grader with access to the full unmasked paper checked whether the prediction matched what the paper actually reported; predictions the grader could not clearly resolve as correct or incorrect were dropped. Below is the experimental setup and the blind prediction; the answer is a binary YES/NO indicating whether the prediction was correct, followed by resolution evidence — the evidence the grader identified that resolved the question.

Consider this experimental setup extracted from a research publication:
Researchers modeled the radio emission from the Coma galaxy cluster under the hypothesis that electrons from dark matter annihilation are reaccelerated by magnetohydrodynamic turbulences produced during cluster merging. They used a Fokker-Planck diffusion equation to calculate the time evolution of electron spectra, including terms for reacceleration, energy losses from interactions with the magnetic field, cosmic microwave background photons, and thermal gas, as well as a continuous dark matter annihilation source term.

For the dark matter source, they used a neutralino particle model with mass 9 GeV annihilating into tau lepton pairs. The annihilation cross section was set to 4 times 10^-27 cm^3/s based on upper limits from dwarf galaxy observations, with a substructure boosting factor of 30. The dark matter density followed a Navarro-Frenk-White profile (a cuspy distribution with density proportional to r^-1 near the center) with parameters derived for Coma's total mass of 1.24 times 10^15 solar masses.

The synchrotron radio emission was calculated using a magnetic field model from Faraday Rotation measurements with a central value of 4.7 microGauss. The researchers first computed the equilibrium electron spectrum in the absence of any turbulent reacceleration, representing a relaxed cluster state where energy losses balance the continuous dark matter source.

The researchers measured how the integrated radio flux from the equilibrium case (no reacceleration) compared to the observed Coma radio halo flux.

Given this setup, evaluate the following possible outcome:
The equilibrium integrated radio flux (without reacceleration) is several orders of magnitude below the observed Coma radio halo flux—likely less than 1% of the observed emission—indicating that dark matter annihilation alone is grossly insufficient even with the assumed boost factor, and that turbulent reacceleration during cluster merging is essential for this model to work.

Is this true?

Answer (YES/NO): NO